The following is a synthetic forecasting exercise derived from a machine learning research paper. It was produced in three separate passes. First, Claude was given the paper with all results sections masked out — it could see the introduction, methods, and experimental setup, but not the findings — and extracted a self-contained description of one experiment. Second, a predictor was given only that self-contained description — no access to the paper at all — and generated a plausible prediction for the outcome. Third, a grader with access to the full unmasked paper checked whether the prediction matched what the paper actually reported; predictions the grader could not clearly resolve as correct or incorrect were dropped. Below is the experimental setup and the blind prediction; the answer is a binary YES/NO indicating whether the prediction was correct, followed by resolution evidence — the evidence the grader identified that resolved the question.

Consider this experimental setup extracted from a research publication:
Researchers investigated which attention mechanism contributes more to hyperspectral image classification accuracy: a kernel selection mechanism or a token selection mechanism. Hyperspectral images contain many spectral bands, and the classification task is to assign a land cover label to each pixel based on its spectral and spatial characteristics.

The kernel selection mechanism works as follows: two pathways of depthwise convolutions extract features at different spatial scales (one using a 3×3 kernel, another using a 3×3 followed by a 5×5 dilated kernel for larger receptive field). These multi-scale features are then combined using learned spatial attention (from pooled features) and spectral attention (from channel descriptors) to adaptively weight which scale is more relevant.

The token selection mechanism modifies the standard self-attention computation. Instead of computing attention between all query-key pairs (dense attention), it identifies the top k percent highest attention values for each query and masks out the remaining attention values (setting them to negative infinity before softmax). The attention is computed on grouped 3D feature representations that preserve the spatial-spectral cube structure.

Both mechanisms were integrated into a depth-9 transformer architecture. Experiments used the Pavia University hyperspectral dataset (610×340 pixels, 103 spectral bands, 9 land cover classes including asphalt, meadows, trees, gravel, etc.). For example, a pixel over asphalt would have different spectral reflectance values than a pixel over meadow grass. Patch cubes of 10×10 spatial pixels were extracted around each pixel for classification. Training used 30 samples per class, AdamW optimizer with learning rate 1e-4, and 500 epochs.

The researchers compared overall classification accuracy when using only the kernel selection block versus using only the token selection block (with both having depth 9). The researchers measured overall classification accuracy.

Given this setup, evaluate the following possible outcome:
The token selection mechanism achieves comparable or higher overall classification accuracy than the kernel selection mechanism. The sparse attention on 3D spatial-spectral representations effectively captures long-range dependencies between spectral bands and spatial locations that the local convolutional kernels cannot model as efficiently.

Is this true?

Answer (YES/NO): YES